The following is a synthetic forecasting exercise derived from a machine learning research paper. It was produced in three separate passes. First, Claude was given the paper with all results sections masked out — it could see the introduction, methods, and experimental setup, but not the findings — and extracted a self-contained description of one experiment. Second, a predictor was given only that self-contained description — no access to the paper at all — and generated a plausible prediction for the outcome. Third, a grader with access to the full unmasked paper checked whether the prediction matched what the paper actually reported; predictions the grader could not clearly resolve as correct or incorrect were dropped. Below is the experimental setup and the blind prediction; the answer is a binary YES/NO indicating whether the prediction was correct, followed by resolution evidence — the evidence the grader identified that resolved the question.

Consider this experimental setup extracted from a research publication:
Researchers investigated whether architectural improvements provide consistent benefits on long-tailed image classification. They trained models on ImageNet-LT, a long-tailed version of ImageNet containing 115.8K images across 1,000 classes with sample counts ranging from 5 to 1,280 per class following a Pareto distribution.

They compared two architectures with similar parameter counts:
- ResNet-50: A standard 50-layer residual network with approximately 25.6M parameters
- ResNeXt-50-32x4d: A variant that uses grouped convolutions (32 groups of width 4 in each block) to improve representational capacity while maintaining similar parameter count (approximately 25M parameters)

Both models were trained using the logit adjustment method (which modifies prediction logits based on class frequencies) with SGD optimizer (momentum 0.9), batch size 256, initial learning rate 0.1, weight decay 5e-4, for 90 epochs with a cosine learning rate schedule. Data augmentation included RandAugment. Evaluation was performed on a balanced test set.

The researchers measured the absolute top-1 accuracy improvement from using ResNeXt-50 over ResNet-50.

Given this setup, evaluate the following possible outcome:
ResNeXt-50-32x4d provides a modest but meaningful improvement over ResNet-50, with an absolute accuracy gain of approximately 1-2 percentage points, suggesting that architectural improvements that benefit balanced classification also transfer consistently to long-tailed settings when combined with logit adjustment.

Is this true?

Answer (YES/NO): YES